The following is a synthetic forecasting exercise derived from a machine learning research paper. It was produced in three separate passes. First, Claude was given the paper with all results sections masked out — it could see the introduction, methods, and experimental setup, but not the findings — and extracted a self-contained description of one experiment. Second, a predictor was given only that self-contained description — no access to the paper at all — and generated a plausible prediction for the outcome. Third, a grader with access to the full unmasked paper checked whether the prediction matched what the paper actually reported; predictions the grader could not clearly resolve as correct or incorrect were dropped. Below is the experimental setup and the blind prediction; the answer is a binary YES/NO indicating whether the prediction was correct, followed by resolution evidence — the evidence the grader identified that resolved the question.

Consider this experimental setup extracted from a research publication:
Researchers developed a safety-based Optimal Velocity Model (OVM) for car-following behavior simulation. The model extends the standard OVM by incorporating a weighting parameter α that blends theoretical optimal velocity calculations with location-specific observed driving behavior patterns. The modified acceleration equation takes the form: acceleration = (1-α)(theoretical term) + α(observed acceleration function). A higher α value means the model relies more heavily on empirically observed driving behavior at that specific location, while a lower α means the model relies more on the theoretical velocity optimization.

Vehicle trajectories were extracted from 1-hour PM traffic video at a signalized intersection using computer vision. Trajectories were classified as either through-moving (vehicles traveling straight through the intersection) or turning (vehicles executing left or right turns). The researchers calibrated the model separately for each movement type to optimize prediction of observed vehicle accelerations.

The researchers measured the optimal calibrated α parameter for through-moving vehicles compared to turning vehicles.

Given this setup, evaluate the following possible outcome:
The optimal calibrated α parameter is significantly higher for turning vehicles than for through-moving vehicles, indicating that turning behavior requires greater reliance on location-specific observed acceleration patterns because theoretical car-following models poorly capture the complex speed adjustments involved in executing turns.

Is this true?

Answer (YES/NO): NO